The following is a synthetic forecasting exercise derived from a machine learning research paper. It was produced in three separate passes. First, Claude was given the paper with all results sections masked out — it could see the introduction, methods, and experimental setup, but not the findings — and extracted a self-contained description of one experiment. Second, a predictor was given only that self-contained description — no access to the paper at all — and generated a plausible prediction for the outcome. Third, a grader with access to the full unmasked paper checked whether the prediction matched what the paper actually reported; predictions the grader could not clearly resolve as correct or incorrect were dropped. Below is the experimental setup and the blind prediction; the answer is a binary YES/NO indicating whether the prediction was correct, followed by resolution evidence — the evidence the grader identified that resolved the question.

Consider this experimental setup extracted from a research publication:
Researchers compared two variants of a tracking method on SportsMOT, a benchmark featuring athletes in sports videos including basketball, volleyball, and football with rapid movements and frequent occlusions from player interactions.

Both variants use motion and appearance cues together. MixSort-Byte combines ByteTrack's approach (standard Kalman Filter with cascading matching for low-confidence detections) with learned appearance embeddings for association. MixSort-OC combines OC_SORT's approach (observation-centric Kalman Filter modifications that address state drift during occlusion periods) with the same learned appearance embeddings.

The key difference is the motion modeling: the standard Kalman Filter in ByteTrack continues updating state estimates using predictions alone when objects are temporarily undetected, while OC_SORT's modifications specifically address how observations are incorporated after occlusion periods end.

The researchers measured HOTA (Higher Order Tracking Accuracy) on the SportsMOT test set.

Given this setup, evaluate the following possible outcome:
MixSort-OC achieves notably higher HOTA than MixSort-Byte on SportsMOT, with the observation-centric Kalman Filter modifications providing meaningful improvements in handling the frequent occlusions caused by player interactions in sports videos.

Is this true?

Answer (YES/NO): YES